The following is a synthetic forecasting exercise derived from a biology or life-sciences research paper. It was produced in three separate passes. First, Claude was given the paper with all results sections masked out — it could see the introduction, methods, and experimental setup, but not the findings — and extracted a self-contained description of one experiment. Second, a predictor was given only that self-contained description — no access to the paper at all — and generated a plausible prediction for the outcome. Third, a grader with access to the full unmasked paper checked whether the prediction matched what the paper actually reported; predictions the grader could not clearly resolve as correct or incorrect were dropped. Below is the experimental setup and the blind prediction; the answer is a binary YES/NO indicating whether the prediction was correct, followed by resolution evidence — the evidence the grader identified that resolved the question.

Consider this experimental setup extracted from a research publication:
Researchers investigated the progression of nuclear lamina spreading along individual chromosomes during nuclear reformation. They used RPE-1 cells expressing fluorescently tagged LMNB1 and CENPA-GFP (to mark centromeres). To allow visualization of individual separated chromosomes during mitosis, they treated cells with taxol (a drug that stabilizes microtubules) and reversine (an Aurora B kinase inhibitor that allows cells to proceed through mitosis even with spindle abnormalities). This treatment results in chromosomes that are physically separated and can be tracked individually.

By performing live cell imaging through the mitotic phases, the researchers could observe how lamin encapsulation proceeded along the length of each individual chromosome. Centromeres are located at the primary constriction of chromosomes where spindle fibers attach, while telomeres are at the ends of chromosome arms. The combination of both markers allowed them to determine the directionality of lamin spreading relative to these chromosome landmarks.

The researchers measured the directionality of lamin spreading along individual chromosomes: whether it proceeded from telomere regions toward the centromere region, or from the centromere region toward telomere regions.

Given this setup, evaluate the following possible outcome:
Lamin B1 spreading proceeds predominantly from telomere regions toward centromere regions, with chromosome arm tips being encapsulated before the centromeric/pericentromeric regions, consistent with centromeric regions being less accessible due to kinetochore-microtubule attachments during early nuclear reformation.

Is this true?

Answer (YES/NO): NO